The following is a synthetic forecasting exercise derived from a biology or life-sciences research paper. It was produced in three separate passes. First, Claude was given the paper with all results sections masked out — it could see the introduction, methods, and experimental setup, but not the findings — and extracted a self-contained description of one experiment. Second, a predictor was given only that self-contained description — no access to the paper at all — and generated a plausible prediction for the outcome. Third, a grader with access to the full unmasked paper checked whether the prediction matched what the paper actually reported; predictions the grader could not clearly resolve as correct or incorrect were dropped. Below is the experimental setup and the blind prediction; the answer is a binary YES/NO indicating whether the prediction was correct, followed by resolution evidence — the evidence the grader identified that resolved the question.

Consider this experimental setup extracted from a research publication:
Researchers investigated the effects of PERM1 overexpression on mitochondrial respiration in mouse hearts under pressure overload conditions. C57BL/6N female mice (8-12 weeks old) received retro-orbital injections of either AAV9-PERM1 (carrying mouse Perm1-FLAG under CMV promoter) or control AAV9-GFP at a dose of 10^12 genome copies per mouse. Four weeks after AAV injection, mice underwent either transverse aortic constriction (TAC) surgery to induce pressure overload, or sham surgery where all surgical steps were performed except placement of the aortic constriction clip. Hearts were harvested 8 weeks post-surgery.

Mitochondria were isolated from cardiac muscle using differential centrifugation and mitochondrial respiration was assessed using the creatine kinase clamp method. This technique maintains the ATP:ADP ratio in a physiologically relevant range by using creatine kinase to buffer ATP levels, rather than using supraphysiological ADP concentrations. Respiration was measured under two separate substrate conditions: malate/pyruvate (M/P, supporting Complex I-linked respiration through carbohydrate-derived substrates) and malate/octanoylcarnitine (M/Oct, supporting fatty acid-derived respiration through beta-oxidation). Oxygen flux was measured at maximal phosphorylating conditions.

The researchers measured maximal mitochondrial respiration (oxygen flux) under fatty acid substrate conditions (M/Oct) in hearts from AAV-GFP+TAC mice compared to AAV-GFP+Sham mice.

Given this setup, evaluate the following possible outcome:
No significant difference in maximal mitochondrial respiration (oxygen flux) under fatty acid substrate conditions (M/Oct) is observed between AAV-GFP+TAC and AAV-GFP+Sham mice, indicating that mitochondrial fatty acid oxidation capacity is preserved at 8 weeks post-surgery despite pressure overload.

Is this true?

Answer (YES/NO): NO